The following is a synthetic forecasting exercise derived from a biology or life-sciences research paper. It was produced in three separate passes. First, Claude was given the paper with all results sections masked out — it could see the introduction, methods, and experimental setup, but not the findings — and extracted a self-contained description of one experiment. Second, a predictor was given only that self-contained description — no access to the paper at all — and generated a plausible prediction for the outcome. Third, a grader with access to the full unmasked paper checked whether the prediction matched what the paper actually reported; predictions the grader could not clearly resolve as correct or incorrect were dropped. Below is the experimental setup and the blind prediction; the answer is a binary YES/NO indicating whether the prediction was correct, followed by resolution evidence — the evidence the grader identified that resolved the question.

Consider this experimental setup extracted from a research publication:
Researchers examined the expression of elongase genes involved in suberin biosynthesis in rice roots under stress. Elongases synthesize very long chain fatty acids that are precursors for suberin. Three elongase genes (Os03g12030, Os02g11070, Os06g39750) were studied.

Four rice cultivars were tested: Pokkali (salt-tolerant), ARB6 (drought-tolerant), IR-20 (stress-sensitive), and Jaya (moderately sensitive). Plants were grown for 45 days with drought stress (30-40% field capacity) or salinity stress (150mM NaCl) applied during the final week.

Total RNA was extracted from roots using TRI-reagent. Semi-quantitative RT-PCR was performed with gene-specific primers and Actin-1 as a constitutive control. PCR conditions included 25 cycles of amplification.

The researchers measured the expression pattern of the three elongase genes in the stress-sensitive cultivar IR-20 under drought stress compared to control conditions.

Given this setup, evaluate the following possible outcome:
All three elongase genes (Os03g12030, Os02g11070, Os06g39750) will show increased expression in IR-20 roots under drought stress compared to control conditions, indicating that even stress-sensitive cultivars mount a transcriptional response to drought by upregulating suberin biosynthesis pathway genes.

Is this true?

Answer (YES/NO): NO